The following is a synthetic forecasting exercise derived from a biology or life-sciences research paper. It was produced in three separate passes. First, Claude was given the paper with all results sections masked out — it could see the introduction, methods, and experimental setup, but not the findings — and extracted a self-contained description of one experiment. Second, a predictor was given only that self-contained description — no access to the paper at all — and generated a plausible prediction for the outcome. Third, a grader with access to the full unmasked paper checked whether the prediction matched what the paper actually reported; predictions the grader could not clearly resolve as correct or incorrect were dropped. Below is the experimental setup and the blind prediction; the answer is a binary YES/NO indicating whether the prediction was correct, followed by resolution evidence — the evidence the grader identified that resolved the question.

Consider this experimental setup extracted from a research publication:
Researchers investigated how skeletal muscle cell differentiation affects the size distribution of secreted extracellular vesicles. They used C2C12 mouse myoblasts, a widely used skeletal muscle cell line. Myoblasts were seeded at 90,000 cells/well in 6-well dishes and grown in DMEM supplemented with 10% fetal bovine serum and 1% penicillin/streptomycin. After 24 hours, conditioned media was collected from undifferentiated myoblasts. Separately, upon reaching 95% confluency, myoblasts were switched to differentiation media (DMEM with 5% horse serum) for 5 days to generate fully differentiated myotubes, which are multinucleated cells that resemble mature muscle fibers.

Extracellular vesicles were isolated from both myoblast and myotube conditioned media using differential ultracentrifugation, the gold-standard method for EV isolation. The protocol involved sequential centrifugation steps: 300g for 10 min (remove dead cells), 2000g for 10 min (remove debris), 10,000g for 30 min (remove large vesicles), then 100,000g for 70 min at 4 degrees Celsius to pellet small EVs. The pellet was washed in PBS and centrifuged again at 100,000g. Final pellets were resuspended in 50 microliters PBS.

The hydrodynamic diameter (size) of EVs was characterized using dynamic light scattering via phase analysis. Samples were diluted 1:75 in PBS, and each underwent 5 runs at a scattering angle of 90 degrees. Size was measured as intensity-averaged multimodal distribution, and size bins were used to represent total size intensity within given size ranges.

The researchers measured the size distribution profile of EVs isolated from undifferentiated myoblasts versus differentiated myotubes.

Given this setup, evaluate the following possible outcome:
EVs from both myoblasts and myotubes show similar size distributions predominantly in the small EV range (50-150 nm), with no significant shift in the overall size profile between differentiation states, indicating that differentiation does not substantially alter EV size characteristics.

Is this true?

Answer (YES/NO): NO